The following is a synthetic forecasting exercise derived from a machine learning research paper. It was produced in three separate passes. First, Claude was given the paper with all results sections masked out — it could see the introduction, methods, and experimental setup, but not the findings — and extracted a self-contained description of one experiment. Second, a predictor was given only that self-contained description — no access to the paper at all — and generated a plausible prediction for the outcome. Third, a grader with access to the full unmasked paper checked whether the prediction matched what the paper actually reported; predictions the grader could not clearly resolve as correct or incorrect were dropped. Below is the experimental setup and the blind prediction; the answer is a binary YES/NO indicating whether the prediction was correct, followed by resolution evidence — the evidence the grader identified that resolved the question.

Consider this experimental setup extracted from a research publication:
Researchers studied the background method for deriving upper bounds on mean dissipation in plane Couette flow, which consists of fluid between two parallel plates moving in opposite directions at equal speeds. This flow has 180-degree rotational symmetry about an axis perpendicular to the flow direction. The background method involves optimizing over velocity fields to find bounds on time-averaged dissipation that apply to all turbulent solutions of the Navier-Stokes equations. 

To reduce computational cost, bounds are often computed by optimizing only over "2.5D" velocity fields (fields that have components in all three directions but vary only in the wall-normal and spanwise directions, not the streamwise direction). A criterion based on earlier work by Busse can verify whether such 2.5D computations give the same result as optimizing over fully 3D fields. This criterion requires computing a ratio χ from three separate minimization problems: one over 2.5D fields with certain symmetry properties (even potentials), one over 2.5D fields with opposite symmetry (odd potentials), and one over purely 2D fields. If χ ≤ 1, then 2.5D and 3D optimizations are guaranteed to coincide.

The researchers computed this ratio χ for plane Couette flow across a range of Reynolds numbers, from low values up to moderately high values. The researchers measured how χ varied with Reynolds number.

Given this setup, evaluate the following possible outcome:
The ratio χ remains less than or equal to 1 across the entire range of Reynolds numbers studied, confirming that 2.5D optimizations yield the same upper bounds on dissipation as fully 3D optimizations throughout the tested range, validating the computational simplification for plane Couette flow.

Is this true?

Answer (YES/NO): NO